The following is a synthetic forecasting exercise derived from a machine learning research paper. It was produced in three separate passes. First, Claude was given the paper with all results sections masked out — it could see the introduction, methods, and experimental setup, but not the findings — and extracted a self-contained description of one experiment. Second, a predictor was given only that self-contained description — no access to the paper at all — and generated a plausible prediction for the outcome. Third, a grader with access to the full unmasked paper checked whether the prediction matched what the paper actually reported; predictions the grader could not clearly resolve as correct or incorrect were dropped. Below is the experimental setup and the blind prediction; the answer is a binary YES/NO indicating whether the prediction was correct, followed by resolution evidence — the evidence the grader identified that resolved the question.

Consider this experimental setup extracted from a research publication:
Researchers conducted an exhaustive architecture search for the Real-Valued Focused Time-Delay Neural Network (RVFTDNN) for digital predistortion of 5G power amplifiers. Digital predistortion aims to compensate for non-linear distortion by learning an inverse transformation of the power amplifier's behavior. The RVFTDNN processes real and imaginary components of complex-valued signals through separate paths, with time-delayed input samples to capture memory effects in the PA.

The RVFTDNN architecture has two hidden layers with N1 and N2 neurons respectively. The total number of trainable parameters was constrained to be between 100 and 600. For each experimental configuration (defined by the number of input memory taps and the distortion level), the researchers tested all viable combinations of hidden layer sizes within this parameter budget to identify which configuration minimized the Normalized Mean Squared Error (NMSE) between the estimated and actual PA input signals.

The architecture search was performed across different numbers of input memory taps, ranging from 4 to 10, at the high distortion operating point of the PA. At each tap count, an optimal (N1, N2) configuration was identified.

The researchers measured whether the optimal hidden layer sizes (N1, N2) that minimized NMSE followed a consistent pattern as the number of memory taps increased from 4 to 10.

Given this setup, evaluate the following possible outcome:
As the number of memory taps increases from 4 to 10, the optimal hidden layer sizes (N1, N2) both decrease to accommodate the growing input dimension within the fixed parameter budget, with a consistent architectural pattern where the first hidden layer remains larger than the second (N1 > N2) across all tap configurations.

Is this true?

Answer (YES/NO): NO